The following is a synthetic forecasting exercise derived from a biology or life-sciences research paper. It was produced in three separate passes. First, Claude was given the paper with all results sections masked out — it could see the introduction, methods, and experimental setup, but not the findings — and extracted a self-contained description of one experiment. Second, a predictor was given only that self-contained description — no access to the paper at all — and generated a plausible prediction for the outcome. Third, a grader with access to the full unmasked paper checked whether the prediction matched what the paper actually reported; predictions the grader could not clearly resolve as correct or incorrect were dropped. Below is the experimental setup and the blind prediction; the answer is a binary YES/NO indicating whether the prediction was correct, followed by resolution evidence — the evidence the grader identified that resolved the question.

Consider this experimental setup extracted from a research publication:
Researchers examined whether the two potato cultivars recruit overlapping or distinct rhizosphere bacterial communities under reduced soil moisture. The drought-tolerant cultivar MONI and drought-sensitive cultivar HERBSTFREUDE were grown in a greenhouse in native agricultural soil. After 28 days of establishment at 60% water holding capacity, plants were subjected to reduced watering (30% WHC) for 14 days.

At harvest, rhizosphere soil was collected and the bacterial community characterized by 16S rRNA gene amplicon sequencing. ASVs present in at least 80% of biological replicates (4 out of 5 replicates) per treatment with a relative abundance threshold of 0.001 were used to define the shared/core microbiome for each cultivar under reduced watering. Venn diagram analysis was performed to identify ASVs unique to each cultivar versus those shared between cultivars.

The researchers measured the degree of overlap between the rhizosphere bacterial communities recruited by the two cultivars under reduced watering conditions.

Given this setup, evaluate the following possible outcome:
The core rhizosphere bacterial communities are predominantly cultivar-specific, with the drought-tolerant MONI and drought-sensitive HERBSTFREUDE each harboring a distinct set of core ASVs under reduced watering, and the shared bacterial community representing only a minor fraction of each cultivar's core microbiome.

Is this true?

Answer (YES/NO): NO